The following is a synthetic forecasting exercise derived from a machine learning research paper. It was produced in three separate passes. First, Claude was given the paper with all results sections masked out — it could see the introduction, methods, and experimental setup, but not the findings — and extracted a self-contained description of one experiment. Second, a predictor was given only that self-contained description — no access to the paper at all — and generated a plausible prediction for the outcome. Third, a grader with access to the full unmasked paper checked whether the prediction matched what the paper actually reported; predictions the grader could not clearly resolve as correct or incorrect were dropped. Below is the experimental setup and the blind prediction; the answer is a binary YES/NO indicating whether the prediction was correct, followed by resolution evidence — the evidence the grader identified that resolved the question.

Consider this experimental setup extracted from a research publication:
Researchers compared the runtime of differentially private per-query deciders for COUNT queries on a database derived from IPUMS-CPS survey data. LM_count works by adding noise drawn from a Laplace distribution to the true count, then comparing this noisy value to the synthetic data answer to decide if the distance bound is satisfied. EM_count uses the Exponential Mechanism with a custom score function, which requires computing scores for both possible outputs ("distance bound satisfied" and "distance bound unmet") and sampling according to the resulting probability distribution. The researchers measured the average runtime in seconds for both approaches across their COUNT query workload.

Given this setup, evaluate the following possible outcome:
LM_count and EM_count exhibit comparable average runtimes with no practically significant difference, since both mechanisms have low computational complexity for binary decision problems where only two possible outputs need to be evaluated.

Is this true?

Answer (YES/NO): YES